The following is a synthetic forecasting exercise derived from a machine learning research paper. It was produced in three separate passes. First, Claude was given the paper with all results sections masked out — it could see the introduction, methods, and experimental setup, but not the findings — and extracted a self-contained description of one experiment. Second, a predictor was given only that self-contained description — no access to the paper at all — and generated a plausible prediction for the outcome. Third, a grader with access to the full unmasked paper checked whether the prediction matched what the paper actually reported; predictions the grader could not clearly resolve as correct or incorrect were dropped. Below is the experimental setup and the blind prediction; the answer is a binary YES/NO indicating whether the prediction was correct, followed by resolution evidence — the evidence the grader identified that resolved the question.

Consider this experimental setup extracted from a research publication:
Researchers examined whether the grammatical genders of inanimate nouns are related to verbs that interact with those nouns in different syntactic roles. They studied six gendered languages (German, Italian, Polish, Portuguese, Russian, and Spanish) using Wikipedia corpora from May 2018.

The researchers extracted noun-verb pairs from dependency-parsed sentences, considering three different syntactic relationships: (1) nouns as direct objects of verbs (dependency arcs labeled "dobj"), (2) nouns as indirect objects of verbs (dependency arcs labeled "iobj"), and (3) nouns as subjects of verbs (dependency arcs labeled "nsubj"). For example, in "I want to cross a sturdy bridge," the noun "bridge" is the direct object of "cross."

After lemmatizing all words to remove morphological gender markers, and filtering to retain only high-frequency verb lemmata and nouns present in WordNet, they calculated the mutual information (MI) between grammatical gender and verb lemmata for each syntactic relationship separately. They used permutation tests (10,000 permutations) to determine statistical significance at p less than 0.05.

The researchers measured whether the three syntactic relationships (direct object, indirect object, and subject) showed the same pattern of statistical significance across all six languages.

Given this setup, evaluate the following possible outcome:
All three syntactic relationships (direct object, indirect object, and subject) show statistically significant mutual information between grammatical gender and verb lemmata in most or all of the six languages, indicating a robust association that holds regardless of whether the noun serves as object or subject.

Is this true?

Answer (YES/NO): YES